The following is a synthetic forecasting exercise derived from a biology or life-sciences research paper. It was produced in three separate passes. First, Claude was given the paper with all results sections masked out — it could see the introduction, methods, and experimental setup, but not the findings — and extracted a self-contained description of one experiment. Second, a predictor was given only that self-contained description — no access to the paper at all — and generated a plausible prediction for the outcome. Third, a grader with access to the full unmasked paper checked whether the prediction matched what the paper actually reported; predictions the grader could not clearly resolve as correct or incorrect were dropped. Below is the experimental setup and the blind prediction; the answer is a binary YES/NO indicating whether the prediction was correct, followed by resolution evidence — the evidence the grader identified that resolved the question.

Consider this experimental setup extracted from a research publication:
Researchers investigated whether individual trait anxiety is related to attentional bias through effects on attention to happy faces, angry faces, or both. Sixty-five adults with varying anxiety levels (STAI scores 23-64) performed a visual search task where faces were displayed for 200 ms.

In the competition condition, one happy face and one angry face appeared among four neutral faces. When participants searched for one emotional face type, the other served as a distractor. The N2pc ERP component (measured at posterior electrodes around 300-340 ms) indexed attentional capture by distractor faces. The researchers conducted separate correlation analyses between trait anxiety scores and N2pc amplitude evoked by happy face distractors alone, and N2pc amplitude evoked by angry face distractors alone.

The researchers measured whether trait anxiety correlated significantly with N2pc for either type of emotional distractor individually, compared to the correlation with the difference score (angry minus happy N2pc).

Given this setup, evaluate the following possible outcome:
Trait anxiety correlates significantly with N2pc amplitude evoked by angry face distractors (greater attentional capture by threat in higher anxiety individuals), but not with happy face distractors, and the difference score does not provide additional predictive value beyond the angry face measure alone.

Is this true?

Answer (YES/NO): NO